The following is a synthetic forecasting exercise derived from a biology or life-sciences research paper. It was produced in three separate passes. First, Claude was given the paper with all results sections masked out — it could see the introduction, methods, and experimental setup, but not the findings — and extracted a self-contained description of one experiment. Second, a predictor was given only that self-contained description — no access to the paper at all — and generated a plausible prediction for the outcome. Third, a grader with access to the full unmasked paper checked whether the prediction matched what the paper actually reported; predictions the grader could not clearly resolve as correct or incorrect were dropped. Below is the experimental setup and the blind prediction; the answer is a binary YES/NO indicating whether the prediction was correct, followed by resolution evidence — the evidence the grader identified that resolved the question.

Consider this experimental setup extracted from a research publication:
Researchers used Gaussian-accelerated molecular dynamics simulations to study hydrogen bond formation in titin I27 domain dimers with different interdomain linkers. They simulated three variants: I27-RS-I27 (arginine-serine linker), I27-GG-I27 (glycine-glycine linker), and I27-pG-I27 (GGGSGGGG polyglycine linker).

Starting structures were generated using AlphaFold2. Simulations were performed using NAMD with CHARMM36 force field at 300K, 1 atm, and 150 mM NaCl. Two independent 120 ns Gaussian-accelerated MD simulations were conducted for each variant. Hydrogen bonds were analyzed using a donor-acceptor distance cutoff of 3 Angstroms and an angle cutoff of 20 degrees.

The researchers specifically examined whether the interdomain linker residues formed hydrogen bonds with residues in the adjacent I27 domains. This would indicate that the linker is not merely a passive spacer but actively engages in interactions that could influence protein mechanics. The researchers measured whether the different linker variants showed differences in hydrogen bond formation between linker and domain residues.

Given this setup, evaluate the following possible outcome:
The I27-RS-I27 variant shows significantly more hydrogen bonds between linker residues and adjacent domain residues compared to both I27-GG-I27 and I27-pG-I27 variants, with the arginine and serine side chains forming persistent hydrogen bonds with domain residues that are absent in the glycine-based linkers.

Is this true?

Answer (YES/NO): YES